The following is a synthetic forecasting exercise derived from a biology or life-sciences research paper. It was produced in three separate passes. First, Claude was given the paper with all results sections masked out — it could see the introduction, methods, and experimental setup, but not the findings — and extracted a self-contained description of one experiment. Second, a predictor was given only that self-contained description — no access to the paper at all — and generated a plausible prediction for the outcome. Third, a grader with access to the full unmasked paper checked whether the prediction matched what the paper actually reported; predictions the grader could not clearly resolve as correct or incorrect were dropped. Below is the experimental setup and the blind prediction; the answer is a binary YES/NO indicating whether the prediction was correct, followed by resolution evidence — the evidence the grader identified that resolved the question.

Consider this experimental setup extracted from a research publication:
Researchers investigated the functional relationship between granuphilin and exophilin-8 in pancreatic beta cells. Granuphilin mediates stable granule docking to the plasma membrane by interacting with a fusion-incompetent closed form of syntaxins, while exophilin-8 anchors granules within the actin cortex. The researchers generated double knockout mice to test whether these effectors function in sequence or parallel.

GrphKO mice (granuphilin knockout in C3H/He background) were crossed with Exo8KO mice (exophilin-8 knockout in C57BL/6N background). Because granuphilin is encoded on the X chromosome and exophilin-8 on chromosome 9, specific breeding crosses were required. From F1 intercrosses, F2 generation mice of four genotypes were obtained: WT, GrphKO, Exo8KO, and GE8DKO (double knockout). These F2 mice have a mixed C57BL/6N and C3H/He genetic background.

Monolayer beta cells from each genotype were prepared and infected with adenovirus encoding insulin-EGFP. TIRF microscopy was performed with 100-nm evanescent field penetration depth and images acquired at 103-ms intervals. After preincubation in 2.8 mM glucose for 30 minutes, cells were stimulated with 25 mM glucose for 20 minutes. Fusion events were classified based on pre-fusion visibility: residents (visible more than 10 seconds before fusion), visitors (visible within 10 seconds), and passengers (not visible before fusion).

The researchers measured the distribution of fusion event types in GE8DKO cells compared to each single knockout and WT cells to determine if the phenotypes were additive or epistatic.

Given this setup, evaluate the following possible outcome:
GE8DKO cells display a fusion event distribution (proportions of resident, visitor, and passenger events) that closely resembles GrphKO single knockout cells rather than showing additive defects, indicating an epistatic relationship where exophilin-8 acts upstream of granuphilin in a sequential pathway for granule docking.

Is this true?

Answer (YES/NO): NO